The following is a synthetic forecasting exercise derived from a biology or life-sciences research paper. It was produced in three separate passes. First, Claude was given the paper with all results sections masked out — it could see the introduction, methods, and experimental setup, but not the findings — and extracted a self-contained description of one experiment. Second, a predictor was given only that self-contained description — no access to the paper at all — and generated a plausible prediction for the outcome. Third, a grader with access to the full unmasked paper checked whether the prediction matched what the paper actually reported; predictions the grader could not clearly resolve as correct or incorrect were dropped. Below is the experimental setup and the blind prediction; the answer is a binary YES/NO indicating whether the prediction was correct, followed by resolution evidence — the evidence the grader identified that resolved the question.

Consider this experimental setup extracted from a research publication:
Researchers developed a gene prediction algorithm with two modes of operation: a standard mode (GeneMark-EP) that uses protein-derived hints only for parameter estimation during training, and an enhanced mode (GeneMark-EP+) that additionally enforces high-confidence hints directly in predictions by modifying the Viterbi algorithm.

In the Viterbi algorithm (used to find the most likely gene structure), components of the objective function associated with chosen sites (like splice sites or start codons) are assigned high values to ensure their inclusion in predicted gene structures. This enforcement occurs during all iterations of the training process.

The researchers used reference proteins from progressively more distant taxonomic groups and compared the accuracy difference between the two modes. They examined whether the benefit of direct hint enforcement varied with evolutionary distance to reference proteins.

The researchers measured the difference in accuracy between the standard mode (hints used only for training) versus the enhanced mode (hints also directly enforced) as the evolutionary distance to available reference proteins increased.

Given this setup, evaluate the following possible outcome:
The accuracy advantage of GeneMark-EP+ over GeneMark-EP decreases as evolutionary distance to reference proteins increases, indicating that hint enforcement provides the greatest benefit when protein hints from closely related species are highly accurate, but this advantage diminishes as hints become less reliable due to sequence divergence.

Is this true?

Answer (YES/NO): YES